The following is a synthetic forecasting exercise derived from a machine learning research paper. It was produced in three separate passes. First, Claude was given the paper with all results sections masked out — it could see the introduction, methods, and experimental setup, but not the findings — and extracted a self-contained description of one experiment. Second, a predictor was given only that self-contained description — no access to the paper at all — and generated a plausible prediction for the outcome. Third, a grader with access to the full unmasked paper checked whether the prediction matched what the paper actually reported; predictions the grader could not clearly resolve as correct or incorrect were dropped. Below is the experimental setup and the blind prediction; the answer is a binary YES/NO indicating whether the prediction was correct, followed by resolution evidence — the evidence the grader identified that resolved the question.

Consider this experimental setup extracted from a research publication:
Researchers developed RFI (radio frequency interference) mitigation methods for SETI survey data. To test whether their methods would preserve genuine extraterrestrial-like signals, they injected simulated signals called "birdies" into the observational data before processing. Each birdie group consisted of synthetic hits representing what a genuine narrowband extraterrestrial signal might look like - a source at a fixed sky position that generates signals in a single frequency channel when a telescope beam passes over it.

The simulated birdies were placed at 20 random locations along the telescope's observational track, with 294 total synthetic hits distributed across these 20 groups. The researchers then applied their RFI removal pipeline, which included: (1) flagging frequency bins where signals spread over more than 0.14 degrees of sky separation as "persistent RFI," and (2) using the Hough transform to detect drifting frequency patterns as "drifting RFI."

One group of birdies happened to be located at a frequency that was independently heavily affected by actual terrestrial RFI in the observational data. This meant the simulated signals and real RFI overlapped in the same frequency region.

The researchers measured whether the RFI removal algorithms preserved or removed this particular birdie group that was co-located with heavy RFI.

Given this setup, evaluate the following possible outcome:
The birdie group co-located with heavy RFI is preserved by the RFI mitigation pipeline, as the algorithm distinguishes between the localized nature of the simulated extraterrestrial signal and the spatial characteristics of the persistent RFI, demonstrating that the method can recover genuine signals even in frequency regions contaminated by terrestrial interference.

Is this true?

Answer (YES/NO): NO